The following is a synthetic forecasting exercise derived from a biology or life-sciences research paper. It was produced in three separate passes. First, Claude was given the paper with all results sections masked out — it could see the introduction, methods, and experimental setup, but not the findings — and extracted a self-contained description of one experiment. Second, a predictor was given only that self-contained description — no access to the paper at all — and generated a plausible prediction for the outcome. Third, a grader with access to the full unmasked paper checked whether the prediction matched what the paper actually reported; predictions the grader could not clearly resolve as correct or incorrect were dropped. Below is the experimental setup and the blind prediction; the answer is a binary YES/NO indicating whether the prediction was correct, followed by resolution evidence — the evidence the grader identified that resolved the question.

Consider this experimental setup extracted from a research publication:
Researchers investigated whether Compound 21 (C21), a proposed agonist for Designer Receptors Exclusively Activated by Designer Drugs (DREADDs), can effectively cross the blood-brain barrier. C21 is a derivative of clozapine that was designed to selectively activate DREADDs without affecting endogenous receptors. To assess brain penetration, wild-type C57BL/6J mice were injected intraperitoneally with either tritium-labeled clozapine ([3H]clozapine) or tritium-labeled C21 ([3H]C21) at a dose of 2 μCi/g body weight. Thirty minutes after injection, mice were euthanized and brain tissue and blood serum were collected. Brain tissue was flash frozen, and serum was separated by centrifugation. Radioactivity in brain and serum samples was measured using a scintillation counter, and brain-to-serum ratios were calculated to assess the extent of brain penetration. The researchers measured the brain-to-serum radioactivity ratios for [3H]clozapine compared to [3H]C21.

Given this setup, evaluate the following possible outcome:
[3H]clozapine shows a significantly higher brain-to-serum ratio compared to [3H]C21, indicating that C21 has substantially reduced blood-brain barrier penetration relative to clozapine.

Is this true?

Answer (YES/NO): YES